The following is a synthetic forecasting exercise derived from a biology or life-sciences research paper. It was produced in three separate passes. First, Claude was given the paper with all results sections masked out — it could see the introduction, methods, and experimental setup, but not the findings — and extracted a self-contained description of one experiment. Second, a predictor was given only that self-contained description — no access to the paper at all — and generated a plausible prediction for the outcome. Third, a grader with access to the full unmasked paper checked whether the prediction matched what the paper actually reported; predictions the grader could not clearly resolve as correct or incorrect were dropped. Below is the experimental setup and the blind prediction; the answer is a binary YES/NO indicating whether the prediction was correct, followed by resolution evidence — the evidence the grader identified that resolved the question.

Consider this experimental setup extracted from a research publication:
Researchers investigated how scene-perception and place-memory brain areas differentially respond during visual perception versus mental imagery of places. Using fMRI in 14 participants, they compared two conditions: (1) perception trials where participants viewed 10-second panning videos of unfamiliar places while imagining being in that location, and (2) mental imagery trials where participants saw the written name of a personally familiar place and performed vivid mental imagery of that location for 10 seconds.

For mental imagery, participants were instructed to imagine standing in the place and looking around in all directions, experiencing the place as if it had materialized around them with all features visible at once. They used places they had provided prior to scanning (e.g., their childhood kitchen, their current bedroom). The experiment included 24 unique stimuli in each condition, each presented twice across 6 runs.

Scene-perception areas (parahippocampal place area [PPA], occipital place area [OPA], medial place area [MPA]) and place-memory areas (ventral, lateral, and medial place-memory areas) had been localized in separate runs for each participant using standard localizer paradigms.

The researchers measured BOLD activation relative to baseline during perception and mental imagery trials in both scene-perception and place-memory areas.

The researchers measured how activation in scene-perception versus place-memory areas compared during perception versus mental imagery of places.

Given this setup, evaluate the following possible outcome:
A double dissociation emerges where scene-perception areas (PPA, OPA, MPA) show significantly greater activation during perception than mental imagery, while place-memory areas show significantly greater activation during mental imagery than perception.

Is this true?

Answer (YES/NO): YES